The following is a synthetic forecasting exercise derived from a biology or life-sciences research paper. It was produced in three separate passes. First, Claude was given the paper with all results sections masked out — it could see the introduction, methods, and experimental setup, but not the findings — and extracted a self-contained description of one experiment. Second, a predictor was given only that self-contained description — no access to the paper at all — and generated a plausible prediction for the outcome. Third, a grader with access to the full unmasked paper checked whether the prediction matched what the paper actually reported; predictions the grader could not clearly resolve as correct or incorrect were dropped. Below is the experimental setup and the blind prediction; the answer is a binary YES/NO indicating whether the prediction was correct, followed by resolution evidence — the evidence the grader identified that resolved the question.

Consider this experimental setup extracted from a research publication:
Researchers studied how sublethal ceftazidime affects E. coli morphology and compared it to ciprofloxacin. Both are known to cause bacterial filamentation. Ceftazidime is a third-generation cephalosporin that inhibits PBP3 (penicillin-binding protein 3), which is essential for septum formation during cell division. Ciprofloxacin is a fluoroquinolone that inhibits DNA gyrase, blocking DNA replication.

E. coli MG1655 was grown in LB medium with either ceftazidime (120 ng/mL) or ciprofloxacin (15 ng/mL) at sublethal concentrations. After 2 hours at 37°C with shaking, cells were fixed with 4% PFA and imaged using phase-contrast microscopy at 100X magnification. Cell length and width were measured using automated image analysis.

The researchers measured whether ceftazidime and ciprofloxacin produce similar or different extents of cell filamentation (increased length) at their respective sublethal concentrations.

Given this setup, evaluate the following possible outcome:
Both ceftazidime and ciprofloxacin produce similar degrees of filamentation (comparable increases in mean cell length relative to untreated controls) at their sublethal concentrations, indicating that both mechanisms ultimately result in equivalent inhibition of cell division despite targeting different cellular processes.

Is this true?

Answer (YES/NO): NO